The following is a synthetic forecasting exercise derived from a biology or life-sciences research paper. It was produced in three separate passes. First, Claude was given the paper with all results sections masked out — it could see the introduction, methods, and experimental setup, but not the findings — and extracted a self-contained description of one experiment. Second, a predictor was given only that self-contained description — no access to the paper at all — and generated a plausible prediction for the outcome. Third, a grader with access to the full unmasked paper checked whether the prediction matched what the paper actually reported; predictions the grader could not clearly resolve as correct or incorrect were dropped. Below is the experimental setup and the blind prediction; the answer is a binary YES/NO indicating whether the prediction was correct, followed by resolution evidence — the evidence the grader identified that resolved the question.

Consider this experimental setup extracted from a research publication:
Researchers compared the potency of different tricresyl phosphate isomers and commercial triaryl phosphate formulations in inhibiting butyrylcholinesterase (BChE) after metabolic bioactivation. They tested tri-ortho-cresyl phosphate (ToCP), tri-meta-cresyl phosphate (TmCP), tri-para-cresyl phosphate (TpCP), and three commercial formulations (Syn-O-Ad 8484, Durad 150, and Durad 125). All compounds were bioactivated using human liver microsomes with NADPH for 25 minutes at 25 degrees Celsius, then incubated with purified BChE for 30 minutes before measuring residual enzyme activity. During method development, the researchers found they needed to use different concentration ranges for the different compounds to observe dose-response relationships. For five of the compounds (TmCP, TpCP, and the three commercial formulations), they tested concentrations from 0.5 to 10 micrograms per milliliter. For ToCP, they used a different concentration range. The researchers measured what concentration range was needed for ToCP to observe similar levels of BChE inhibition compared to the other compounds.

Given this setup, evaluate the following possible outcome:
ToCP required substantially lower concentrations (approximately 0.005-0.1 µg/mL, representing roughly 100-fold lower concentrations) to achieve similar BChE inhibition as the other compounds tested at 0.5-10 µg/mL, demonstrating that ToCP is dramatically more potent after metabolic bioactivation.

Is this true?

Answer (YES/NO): NO